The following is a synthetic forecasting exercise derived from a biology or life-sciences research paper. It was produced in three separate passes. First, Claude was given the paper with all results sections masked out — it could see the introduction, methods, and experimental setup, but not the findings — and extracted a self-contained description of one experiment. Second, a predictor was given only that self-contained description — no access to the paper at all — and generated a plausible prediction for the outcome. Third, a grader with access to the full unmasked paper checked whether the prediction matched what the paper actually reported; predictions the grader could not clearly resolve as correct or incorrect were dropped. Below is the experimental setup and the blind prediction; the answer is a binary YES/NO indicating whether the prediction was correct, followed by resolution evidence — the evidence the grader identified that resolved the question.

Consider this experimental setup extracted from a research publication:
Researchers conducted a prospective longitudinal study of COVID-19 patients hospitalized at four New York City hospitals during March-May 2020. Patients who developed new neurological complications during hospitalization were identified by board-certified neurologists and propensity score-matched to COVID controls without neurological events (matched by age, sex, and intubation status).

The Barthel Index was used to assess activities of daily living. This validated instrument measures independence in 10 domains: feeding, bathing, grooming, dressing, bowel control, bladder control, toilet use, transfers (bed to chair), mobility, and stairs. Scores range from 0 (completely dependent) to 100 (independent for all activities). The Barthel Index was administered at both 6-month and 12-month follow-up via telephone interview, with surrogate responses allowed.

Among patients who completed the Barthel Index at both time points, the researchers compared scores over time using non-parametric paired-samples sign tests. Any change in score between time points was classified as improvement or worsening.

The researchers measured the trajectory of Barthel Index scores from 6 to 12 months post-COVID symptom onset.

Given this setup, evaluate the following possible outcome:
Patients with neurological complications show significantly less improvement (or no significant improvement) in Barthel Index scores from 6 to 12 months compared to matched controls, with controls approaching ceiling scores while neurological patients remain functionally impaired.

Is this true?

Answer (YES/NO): NO